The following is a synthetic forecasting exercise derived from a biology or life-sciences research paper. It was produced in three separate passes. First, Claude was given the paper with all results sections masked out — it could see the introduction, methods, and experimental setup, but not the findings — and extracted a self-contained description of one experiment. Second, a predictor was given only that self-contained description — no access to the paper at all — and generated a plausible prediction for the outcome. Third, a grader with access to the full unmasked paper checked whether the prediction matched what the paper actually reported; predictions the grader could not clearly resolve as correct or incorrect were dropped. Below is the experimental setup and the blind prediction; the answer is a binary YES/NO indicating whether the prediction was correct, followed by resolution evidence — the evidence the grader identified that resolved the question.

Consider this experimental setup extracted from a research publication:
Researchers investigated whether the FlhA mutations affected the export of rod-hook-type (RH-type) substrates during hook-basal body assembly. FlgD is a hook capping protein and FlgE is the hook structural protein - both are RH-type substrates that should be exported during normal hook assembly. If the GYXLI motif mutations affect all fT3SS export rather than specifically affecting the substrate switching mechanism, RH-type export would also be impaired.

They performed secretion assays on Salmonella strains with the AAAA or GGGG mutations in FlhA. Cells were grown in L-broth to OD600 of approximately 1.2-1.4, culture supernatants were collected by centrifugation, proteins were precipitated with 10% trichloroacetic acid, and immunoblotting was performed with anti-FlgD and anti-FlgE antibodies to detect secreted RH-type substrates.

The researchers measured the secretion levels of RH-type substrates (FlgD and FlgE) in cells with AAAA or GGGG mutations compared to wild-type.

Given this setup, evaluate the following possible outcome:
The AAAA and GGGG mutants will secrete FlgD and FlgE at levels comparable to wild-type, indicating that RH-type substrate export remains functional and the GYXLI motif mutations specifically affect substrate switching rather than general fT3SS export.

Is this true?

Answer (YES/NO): NO